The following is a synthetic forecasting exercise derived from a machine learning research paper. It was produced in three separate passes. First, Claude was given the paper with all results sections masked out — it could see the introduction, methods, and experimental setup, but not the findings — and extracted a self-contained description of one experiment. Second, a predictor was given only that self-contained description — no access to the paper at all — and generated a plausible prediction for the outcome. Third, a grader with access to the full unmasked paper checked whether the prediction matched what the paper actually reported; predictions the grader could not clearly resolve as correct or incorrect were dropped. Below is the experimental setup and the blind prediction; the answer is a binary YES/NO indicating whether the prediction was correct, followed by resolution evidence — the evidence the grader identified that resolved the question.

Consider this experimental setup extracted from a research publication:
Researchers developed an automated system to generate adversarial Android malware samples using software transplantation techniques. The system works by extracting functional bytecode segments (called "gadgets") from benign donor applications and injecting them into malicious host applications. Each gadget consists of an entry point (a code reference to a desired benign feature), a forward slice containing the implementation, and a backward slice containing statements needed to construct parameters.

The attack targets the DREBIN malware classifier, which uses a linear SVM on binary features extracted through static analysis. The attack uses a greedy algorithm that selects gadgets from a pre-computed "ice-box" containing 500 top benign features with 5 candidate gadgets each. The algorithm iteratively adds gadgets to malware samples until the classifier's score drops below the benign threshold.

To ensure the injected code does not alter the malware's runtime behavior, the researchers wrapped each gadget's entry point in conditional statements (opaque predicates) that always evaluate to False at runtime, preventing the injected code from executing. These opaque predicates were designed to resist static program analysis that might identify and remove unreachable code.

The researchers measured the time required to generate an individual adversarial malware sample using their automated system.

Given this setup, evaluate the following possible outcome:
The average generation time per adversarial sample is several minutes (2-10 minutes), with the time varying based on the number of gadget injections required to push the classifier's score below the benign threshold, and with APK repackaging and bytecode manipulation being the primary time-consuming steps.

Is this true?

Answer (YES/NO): NO